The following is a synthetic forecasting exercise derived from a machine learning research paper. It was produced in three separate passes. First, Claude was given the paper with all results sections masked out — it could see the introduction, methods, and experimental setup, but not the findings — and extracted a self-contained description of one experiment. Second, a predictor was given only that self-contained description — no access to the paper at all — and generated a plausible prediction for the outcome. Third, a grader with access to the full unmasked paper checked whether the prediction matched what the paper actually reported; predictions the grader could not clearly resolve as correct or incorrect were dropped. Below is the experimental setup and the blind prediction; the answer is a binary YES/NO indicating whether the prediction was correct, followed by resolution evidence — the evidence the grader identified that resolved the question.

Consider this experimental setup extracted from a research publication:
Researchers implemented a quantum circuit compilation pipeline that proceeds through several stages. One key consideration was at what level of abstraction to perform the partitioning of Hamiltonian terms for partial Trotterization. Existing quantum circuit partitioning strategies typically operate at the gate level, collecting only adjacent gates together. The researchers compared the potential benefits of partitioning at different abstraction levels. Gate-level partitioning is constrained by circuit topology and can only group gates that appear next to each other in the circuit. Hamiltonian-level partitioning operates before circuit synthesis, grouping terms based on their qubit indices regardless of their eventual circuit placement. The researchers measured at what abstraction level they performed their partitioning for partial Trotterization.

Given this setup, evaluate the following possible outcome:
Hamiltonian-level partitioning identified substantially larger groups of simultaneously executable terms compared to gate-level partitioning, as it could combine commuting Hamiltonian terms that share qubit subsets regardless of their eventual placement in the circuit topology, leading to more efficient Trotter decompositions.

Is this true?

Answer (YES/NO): NO